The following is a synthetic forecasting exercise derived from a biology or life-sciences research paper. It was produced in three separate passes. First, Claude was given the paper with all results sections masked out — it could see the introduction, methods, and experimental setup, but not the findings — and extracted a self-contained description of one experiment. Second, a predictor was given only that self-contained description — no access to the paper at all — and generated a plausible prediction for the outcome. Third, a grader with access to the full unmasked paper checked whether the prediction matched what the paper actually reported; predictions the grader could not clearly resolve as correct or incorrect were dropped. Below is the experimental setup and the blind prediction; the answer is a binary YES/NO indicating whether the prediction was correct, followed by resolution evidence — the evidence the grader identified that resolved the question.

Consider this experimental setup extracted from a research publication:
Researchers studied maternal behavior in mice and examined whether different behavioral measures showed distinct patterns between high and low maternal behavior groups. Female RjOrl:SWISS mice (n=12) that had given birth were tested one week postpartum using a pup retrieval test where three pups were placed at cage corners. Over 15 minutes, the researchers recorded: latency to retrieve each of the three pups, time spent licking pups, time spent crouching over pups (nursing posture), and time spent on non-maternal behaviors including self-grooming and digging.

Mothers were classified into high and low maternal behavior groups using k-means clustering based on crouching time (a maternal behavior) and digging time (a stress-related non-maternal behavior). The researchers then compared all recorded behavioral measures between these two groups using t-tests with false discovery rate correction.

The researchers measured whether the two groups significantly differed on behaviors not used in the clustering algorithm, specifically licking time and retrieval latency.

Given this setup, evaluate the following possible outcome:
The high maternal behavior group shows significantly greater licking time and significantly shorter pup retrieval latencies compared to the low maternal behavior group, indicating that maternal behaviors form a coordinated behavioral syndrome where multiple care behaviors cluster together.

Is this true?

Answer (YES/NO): NO